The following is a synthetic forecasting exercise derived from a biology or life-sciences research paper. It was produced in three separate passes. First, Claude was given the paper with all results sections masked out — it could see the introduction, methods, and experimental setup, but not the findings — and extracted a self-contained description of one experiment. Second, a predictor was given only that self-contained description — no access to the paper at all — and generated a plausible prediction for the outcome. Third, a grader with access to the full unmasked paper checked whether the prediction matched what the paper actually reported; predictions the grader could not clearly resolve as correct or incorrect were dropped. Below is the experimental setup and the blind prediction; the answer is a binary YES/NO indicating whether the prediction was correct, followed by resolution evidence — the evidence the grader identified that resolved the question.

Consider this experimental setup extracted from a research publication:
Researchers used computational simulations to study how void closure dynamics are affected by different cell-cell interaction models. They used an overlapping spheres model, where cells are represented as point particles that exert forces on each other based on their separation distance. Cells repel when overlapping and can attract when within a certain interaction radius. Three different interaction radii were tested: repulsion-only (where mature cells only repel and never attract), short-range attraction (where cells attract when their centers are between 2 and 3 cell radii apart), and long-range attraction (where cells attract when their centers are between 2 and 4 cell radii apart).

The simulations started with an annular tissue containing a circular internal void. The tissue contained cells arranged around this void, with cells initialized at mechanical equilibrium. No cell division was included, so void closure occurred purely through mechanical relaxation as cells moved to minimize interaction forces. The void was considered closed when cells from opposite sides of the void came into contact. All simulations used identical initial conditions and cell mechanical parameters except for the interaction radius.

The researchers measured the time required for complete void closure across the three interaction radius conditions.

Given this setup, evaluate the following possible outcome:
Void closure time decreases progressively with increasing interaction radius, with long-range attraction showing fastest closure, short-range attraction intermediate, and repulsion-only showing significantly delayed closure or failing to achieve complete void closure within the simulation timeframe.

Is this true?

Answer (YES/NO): NO